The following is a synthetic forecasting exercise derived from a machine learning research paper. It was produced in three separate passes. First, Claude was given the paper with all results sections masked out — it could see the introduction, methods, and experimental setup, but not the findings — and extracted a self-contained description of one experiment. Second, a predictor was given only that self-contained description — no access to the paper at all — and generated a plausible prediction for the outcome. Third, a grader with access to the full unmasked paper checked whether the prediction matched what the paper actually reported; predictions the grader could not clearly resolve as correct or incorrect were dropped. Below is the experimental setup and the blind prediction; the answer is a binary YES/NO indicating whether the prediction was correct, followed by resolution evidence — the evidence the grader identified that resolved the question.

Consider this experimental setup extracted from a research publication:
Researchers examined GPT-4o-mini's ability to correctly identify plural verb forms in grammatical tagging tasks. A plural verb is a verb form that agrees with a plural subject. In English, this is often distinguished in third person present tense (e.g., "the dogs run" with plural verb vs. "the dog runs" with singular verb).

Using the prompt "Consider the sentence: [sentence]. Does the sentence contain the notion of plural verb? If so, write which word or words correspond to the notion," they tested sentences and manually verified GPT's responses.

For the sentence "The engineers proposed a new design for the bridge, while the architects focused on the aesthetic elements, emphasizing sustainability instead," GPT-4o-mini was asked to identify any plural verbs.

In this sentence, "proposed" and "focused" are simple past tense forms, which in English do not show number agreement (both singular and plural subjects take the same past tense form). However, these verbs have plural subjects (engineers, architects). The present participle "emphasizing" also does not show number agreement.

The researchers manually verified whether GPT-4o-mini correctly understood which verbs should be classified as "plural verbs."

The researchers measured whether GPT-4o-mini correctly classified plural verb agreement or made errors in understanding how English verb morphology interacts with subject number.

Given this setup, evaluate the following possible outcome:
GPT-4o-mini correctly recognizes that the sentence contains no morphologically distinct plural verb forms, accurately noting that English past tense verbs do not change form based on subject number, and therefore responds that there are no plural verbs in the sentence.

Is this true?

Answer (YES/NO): NO